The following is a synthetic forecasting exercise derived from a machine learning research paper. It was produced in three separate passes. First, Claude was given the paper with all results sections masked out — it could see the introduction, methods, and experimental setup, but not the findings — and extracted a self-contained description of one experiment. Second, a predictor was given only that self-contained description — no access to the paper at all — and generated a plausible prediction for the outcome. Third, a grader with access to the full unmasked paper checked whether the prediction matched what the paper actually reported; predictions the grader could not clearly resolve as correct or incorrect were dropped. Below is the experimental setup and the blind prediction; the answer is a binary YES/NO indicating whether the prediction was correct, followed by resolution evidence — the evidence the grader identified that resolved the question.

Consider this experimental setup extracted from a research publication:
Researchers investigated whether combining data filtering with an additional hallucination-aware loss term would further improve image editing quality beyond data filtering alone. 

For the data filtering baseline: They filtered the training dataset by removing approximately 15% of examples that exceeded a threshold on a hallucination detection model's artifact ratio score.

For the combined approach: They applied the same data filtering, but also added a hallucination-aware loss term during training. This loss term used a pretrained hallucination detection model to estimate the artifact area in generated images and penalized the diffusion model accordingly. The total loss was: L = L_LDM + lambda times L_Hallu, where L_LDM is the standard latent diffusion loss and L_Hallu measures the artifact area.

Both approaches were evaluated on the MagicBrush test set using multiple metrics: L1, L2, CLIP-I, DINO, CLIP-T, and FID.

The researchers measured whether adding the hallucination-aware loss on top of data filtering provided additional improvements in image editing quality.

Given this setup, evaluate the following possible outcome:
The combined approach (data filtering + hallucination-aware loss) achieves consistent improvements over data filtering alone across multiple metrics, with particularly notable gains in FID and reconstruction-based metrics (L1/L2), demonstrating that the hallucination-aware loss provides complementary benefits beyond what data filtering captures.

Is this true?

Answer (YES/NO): YES